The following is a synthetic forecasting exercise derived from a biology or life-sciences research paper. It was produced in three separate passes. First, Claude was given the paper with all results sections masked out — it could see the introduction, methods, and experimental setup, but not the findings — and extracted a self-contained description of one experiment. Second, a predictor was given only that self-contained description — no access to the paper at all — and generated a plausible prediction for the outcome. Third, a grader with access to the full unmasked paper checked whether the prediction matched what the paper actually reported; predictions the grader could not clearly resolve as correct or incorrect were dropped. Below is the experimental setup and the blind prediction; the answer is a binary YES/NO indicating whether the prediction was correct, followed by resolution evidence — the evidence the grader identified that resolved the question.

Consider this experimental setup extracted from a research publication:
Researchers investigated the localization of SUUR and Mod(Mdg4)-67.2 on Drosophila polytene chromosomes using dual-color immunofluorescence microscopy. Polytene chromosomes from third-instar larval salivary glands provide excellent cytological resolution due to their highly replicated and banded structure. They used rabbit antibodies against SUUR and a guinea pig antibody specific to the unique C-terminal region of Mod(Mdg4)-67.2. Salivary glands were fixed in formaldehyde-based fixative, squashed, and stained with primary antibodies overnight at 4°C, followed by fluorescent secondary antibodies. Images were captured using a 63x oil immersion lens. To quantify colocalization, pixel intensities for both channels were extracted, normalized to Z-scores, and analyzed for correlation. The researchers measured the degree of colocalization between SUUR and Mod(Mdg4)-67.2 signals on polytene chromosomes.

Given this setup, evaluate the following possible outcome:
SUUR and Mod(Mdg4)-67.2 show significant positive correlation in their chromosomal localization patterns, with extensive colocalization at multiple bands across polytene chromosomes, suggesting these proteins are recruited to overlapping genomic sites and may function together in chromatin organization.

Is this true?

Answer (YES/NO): NO